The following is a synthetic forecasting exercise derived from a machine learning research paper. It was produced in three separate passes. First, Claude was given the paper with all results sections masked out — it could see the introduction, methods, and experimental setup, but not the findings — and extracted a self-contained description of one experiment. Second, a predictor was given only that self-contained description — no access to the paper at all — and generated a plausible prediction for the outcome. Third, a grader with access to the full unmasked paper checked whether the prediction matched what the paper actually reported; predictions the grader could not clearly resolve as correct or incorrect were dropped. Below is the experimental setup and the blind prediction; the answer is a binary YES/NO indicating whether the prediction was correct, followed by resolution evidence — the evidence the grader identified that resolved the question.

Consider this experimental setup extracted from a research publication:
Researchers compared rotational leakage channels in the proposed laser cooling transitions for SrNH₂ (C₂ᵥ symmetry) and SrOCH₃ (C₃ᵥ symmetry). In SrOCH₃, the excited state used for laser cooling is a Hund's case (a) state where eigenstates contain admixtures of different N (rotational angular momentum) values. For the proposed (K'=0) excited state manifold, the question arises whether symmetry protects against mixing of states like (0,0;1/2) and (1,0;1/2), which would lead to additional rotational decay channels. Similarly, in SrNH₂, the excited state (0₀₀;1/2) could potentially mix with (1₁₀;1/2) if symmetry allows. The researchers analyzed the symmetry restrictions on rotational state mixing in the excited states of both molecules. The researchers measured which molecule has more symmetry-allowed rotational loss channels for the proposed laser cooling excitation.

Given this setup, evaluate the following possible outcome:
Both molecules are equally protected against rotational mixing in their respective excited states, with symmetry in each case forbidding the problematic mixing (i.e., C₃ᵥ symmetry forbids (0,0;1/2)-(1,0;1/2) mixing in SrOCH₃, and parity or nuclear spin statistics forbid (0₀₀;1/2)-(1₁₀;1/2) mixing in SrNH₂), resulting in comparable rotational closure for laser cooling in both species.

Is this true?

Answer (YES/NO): NO